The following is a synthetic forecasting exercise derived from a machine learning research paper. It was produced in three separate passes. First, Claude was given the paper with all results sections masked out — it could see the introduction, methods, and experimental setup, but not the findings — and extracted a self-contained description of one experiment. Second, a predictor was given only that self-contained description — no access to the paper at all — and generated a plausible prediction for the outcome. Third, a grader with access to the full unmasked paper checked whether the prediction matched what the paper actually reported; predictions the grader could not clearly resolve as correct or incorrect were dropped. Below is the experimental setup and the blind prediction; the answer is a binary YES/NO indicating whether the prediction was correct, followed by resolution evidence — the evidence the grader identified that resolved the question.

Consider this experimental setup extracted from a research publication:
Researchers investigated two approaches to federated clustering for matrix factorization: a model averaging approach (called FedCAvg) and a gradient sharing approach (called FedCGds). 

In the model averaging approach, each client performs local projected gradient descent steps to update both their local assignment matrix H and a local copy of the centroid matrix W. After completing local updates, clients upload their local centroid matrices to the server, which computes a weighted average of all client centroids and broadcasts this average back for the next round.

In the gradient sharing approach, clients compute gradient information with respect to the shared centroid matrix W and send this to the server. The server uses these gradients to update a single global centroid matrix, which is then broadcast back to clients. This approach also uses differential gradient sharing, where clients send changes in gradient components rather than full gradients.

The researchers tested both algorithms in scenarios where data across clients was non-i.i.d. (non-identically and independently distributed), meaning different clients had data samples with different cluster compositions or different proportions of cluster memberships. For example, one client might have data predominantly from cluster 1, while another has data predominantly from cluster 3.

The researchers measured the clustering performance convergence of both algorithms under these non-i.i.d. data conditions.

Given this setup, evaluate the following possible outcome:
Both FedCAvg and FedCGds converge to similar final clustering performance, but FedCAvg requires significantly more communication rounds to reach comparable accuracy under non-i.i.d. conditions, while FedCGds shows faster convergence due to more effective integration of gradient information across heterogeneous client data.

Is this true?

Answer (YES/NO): NO